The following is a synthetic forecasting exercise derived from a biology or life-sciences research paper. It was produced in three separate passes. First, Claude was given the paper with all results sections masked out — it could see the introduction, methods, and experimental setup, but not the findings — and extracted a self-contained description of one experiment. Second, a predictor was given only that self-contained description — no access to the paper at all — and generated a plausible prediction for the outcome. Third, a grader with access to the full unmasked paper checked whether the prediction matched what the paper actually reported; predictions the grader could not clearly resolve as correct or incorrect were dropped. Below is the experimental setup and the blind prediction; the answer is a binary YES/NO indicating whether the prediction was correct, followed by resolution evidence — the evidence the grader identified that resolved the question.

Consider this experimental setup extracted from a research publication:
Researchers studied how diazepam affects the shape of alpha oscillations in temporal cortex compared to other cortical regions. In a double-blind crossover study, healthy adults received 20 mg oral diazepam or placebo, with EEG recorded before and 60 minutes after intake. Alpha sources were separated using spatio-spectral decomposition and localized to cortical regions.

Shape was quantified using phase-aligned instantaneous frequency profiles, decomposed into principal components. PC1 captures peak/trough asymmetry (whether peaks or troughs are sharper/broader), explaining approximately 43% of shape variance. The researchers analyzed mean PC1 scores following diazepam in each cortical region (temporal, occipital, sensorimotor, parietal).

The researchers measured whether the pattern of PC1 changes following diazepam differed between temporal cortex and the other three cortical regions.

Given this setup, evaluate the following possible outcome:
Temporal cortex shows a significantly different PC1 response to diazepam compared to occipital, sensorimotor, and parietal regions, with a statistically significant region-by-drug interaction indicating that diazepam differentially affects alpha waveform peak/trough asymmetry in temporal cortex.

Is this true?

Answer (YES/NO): NO